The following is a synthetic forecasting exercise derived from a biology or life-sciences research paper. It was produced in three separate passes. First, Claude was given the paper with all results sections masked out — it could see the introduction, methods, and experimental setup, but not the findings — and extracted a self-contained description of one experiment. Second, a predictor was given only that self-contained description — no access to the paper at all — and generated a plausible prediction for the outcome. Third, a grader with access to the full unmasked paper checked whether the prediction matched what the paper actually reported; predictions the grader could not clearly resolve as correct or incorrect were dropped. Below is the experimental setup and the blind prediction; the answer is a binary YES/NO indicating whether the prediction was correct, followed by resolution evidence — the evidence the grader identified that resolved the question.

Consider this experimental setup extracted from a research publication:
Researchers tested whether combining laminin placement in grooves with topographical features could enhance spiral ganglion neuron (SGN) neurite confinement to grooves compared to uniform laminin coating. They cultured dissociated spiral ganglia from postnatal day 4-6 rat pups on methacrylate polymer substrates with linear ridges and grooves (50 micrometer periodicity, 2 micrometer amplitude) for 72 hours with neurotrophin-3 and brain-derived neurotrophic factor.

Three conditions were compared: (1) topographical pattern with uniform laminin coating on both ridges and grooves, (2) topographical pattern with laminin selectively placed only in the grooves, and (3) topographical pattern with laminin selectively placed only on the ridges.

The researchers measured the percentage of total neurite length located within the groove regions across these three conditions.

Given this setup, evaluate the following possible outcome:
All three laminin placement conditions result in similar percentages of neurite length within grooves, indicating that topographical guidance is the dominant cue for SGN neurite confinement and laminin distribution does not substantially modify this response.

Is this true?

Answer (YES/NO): NO